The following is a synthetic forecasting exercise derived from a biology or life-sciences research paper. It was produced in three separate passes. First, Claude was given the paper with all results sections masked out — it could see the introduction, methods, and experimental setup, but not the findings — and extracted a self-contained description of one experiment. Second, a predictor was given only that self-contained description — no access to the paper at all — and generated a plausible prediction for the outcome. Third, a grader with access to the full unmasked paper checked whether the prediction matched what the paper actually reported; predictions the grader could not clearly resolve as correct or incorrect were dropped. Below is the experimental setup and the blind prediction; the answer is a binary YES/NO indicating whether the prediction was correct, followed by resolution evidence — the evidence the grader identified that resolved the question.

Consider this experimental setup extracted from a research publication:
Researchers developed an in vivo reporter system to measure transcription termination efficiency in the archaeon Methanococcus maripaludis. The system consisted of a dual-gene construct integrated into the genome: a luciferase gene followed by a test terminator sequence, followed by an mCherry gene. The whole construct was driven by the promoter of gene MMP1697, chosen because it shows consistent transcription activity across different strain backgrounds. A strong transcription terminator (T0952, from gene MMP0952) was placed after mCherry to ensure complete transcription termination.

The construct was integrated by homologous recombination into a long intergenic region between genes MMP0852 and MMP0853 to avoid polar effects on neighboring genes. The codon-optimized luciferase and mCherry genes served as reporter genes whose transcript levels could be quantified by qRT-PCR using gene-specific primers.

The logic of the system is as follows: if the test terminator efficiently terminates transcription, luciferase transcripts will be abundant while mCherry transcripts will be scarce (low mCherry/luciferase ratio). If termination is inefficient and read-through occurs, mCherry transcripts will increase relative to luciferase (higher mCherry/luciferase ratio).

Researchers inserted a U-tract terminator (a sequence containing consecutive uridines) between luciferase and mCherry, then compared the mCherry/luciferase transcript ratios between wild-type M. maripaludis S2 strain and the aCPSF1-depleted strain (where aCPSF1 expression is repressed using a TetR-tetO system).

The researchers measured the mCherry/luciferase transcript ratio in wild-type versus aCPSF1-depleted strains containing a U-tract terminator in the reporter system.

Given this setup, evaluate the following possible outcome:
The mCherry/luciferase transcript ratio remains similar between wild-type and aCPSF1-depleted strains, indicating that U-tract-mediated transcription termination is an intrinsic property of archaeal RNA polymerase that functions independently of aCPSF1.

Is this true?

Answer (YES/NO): NO